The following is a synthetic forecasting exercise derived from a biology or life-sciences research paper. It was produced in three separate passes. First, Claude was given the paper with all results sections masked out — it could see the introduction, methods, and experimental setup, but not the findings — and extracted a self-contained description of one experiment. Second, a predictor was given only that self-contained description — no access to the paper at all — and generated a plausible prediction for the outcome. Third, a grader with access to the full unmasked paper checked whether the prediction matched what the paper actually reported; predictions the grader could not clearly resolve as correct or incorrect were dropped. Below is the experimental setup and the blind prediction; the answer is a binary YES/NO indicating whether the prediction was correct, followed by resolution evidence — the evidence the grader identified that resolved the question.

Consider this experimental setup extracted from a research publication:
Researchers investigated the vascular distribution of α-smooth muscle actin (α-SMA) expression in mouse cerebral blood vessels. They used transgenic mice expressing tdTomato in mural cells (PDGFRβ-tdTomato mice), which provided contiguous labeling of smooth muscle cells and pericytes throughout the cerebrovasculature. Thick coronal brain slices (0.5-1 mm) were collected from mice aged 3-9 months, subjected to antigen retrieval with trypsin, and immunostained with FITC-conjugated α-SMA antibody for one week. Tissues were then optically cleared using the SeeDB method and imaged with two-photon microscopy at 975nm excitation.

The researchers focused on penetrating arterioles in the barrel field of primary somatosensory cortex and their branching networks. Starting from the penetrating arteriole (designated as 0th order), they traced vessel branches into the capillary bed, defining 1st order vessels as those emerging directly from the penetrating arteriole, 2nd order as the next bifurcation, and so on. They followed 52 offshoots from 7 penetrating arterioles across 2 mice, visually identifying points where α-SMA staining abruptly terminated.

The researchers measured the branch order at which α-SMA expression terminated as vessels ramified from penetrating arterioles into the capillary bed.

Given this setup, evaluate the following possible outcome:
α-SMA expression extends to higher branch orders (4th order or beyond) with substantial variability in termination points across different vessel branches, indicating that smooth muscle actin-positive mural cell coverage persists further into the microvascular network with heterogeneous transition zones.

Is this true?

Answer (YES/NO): NO